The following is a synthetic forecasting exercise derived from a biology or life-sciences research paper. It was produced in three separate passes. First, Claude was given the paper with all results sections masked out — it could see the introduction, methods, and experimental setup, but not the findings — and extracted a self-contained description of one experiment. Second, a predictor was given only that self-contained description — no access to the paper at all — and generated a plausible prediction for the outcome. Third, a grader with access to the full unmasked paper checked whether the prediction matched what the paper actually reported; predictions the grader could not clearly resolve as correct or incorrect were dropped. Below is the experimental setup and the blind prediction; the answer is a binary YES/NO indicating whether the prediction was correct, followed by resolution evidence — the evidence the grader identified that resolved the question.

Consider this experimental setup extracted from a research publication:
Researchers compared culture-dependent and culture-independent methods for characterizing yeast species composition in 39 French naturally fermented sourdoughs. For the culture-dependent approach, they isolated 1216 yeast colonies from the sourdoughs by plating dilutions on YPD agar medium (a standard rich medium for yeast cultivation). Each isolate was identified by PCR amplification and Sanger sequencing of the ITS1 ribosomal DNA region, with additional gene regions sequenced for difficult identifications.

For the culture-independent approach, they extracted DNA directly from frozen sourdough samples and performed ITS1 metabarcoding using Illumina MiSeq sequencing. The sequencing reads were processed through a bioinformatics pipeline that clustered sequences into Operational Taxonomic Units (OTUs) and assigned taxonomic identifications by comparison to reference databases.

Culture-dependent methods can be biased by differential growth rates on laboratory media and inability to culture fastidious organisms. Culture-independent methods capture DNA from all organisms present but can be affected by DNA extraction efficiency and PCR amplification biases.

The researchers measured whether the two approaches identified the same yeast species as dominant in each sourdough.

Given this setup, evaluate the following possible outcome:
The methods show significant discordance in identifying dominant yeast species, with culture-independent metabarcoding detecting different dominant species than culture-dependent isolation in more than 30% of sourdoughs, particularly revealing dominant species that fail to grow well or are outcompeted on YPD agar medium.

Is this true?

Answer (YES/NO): NO